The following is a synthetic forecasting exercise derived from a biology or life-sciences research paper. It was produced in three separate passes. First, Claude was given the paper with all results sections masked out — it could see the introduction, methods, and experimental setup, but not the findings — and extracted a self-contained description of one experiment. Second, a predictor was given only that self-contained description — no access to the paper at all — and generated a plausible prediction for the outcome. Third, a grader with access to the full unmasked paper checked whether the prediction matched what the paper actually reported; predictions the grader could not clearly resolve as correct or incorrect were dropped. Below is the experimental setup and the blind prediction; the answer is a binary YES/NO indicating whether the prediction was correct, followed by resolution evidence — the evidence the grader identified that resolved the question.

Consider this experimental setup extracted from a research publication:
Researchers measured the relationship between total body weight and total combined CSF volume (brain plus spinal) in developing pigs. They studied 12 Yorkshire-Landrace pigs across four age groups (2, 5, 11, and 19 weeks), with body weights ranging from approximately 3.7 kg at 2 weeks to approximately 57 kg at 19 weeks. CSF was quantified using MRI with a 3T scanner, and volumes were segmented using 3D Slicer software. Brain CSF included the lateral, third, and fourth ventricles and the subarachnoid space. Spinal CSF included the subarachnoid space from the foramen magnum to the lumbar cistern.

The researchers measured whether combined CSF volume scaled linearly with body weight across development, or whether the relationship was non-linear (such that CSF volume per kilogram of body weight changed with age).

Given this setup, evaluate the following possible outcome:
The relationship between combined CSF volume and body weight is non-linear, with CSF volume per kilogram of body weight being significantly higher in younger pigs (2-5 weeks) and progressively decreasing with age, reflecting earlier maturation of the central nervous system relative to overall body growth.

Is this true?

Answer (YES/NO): YES